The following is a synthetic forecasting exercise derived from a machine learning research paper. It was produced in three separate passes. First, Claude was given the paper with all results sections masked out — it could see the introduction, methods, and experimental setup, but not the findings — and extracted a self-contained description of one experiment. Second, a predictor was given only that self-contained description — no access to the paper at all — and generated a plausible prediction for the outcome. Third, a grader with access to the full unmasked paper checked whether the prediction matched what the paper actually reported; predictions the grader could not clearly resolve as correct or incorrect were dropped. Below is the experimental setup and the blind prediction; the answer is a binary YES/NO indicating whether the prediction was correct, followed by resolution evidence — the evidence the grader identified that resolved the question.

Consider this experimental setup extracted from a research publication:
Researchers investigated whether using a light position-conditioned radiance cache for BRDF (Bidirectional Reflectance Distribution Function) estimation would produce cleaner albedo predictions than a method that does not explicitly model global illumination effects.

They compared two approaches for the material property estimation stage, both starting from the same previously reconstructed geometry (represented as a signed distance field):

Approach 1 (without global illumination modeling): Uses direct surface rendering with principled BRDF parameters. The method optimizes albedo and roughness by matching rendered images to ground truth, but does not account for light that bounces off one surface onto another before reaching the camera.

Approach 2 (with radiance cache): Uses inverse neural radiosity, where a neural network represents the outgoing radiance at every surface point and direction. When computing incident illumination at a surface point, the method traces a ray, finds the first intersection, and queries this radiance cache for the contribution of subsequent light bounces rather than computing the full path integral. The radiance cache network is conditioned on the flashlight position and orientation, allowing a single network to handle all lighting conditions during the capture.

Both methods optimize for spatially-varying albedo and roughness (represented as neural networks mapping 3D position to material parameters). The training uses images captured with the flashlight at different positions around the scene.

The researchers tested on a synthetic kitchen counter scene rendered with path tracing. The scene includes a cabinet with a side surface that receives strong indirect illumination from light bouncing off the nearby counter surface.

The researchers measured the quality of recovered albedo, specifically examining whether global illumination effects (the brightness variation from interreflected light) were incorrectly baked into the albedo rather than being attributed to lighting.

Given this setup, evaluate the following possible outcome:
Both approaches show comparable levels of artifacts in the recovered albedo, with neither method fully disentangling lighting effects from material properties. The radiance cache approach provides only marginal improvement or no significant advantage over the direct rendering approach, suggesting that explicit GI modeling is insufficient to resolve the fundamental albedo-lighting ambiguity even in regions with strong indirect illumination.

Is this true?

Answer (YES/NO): NO